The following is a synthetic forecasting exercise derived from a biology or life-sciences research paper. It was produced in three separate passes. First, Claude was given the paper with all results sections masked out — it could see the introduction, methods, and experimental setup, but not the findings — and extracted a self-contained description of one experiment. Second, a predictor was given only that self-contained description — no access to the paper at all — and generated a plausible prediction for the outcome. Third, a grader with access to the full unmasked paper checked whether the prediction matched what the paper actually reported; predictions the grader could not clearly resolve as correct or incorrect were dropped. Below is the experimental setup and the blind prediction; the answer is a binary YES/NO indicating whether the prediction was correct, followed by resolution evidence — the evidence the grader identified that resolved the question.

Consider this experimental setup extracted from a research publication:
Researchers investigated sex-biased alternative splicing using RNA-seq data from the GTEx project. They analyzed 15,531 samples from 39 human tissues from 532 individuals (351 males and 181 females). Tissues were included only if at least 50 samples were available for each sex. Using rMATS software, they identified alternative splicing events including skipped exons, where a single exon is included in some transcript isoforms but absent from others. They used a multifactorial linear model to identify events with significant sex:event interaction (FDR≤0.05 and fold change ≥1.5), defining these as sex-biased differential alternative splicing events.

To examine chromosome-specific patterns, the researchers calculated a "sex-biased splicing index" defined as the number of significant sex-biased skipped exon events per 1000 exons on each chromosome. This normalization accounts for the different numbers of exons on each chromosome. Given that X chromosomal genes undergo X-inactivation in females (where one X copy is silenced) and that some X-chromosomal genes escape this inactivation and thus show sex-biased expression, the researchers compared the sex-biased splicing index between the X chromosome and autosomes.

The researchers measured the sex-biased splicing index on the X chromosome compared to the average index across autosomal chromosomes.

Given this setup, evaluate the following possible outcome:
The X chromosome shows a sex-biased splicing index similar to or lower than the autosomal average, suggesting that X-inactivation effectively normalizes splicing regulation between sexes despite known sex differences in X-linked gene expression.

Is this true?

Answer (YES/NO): NO